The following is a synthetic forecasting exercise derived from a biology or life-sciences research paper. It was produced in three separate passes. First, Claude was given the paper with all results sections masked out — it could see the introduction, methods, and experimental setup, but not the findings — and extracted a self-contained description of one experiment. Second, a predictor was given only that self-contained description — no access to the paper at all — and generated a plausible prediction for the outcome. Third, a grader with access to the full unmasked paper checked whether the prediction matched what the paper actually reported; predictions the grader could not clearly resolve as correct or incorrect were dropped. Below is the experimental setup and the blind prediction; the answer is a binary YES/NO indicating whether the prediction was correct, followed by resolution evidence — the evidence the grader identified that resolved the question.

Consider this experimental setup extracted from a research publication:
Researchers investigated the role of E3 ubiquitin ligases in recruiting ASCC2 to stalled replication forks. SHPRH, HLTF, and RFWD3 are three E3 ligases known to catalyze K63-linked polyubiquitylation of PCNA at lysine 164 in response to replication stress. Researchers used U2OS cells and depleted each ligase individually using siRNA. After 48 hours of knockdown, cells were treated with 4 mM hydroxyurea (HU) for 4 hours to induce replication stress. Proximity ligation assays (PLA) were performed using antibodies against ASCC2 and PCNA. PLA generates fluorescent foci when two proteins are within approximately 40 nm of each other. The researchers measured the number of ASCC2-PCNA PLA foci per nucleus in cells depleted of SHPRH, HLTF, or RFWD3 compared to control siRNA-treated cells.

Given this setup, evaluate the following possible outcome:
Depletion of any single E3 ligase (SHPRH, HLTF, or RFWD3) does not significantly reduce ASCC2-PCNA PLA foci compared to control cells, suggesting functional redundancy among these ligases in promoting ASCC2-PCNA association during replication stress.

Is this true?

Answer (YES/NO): NO